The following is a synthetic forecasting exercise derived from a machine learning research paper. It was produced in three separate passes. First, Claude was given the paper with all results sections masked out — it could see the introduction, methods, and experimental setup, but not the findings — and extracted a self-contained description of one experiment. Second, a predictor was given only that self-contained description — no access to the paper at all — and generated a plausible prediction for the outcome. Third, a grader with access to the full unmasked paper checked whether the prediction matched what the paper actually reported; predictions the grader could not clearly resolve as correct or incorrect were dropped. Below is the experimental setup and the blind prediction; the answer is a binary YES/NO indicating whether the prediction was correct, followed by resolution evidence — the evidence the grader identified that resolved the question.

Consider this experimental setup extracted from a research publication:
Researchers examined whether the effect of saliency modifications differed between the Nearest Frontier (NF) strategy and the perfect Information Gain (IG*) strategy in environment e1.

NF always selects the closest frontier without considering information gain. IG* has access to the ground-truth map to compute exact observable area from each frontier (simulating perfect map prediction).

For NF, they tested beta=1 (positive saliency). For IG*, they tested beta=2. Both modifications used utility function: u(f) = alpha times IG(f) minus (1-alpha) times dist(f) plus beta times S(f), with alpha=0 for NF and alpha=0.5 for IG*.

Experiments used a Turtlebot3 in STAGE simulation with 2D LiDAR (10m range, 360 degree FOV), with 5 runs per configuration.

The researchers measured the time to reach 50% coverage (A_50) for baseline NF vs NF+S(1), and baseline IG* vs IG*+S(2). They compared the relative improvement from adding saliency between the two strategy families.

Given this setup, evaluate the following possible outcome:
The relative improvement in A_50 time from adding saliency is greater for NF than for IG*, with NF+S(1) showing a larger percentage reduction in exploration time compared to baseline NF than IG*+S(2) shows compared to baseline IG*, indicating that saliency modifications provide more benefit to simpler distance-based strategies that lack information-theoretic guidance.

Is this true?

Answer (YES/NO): YES